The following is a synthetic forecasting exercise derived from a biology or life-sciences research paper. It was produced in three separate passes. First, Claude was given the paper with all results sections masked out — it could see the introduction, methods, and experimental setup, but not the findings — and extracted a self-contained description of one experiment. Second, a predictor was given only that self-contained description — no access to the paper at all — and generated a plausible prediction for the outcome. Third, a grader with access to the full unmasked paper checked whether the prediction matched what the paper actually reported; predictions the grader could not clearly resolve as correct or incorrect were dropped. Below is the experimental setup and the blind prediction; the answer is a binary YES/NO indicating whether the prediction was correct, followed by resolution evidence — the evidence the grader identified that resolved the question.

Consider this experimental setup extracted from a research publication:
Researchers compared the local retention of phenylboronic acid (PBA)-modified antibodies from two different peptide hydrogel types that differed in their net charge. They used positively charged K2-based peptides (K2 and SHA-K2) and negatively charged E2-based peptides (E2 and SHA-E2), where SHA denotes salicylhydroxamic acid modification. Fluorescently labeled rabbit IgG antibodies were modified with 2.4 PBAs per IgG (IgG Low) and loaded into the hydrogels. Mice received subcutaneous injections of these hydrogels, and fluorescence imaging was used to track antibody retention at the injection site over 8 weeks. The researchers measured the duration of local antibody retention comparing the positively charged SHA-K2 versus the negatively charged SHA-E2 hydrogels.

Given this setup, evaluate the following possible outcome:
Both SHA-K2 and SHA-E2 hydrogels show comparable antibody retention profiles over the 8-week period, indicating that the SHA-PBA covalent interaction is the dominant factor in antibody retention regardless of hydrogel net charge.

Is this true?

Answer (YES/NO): NO